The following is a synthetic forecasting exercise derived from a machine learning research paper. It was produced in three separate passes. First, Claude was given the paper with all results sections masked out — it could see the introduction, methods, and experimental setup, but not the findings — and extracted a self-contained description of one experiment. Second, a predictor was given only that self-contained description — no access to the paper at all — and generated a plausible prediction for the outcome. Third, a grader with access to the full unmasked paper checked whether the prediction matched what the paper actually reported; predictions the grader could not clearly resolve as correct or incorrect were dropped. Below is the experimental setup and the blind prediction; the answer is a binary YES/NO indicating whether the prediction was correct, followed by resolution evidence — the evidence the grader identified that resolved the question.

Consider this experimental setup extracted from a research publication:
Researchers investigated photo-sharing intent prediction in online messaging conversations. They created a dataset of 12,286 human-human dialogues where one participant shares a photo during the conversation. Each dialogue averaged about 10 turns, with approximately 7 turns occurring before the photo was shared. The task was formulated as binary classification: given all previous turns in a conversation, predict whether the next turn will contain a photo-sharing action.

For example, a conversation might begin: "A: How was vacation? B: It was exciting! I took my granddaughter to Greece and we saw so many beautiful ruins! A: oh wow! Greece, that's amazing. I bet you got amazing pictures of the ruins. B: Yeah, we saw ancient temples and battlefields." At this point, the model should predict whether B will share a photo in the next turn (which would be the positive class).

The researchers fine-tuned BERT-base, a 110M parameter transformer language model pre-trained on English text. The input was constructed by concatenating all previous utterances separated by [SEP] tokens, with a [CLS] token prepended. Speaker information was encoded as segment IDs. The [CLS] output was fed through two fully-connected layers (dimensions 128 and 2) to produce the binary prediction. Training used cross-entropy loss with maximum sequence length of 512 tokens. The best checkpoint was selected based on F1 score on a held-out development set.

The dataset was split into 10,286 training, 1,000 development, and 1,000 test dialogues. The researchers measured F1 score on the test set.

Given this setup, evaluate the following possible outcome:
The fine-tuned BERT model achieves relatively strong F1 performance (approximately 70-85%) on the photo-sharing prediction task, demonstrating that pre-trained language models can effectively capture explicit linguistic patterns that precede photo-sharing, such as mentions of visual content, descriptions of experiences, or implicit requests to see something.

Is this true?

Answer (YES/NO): NO